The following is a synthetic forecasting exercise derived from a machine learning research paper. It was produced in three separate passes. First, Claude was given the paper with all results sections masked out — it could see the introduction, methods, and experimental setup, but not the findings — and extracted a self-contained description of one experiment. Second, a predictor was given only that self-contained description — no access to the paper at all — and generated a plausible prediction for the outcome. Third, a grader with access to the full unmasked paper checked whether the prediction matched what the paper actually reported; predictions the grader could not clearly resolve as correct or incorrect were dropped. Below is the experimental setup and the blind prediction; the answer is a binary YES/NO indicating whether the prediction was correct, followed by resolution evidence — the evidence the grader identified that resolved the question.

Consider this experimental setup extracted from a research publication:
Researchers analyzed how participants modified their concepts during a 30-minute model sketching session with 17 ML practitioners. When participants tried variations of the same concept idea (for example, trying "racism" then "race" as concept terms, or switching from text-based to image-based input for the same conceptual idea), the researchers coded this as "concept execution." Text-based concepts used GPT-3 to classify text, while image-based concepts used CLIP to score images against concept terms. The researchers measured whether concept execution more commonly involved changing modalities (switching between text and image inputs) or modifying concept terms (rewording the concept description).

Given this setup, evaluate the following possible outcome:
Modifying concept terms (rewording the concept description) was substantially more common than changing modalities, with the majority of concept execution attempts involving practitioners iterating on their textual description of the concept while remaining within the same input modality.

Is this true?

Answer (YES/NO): NO